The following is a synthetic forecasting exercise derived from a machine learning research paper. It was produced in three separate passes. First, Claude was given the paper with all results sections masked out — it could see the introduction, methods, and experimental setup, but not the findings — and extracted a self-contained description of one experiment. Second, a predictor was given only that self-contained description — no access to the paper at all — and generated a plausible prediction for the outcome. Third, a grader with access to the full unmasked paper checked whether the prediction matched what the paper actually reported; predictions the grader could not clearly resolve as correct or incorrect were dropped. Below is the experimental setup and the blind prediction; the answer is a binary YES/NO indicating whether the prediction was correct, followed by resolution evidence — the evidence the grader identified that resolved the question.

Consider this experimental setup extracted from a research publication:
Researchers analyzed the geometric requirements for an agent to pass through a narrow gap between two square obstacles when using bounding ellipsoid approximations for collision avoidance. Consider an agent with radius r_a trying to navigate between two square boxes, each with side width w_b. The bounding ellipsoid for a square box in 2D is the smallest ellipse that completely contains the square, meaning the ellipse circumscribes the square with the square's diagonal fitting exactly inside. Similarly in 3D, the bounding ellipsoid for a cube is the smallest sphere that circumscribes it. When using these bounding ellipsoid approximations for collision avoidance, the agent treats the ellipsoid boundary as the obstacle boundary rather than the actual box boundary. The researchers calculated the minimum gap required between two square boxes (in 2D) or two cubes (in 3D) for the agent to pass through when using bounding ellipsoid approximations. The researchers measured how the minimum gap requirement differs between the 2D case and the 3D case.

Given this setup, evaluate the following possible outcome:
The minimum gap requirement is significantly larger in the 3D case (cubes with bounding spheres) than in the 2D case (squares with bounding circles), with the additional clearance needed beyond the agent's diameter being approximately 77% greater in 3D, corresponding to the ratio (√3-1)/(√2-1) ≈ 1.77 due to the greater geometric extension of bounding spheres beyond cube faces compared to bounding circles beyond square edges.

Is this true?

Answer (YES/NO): YES